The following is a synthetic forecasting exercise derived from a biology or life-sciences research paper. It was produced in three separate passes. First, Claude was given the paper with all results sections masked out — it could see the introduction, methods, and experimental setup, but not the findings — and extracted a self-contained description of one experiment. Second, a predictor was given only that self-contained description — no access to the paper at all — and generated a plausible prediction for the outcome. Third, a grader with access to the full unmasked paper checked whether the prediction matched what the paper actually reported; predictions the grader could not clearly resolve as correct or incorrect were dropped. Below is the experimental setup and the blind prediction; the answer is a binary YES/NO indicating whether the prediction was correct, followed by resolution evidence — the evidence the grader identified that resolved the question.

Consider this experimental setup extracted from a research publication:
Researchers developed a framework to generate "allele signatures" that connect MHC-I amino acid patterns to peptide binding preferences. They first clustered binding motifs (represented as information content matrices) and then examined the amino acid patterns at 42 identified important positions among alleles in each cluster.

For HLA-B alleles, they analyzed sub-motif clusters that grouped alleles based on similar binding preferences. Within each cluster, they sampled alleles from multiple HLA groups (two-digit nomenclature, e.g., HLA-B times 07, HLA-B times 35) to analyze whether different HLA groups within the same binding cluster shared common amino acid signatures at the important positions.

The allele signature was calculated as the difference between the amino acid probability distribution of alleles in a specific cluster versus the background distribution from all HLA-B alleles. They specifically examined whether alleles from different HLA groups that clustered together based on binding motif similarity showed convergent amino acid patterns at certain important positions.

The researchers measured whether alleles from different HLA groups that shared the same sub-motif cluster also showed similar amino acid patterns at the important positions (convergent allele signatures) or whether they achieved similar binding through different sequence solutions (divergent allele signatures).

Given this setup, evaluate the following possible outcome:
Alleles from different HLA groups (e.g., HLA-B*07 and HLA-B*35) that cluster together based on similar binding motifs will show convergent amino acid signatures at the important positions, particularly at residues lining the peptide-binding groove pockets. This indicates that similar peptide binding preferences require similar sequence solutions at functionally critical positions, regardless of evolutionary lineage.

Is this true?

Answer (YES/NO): YES